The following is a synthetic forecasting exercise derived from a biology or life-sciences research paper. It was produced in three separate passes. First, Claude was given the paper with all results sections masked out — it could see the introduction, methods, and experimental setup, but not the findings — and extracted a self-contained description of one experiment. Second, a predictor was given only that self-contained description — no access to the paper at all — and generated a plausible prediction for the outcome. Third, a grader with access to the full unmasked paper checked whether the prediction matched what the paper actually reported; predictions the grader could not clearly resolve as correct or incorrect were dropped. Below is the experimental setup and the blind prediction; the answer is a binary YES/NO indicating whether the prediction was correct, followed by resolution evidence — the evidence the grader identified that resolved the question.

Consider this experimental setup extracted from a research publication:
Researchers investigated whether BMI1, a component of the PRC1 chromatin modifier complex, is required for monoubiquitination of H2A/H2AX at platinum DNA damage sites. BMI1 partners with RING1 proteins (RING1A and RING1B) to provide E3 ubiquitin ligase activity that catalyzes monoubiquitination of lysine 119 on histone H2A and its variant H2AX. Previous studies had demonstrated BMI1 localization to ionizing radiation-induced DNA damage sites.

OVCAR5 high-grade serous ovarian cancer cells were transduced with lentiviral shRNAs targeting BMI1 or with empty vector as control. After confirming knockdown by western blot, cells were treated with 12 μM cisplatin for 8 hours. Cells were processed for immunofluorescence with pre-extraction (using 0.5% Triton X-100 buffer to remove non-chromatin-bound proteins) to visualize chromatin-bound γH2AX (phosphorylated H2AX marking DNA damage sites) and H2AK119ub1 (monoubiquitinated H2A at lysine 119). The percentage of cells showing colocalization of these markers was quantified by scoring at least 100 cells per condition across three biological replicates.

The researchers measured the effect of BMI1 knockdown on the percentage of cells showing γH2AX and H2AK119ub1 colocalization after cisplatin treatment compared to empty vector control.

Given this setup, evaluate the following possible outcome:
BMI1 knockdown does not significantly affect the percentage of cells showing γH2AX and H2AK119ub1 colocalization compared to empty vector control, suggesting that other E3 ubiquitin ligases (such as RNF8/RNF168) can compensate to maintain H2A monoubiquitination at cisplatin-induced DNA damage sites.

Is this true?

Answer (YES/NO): NO